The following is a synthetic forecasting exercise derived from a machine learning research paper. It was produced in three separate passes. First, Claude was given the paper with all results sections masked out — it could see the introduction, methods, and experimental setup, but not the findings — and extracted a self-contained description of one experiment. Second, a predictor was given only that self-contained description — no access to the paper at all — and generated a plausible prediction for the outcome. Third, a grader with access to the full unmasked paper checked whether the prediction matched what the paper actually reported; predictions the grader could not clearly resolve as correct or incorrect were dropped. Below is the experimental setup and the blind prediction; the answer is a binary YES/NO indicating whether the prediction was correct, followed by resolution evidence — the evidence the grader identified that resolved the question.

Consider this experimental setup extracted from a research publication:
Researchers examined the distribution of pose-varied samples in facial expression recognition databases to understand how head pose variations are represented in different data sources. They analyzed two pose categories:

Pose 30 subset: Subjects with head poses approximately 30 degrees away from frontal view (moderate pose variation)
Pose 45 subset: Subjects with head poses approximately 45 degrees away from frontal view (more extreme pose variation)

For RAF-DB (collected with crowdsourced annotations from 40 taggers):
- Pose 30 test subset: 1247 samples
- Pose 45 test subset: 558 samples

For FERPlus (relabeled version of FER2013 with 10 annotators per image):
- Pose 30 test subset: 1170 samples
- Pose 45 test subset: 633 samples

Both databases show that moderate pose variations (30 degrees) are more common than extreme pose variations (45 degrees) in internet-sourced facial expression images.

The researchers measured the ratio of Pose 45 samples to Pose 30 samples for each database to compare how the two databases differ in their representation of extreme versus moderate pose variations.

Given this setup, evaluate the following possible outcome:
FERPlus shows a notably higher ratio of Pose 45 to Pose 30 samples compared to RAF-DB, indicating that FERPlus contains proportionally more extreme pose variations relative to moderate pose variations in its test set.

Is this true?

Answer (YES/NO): YES